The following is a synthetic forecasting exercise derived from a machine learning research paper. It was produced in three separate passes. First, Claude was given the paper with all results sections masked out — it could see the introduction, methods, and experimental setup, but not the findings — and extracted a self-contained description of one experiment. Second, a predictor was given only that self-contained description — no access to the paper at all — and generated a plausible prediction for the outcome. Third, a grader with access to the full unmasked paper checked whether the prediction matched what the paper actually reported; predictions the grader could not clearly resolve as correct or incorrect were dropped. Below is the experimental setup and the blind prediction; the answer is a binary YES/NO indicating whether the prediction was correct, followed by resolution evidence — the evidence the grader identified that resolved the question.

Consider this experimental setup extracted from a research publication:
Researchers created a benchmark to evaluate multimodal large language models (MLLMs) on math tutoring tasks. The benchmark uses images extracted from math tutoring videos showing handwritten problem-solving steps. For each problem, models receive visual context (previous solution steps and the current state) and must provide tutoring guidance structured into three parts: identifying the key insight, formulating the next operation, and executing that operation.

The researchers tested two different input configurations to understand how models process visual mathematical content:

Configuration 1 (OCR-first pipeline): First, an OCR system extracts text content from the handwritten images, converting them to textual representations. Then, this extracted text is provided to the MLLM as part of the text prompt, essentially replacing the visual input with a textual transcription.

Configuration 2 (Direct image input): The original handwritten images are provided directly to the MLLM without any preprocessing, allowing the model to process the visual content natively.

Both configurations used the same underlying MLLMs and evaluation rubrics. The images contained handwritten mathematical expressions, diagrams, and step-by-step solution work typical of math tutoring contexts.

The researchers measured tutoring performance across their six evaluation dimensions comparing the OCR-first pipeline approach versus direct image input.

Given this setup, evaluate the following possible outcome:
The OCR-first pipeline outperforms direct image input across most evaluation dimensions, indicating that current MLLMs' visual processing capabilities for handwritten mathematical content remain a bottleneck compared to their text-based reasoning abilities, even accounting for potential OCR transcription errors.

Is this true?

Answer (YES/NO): NO